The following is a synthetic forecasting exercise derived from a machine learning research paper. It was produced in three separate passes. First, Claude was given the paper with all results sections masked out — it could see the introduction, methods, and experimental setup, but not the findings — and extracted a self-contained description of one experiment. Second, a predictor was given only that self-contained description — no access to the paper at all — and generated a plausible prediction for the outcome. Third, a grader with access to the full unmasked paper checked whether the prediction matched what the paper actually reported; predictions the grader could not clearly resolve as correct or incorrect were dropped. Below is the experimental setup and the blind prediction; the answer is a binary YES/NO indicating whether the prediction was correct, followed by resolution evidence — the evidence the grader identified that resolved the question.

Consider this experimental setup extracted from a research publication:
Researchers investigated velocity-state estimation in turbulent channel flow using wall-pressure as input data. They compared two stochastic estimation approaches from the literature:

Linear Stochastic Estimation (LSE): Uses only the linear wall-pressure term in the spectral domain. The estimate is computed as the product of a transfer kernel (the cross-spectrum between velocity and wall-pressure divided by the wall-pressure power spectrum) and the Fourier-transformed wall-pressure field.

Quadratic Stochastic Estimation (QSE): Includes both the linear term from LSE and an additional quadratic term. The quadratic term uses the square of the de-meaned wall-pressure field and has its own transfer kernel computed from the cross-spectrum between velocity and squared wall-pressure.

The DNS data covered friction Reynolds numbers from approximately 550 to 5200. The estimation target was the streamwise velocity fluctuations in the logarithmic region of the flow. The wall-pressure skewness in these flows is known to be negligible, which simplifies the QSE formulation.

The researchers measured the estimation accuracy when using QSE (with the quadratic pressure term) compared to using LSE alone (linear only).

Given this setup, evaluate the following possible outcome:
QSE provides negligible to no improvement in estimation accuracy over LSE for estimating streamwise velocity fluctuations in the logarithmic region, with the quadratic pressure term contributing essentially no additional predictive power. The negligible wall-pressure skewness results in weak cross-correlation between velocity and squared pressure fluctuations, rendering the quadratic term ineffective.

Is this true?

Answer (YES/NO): NO